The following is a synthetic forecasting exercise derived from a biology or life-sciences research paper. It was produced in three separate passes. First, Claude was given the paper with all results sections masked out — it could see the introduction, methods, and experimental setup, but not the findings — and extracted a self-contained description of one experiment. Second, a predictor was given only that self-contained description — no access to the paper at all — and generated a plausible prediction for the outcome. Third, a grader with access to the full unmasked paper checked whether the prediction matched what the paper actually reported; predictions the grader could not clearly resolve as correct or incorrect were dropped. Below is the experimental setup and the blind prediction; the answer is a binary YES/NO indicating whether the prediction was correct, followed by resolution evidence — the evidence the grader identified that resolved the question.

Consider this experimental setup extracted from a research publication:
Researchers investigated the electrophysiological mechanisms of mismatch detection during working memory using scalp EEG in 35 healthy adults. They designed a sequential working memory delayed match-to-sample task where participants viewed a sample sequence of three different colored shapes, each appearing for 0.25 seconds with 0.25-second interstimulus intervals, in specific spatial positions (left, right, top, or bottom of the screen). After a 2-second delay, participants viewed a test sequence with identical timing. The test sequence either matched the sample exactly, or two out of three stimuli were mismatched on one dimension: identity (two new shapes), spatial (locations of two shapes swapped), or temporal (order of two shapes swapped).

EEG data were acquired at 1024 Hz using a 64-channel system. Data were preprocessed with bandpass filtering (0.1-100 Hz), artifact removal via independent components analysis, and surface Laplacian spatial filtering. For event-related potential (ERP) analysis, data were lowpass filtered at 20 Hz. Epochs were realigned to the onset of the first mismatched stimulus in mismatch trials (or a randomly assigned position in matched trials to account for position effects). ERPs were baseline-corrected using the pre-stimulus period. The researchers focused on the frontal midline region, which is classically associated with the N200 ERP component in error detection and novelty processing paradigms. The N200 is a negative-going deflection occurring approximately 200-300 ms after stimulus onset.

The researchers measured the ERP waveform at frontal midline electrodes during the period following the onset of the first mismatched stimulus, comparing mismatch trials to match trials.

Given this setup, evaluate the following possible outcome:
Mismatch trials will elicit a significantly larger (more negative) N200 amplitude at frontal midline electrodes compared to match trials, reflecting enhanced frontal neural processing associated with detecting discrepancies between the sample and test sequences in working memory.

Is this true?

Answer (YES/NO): NO